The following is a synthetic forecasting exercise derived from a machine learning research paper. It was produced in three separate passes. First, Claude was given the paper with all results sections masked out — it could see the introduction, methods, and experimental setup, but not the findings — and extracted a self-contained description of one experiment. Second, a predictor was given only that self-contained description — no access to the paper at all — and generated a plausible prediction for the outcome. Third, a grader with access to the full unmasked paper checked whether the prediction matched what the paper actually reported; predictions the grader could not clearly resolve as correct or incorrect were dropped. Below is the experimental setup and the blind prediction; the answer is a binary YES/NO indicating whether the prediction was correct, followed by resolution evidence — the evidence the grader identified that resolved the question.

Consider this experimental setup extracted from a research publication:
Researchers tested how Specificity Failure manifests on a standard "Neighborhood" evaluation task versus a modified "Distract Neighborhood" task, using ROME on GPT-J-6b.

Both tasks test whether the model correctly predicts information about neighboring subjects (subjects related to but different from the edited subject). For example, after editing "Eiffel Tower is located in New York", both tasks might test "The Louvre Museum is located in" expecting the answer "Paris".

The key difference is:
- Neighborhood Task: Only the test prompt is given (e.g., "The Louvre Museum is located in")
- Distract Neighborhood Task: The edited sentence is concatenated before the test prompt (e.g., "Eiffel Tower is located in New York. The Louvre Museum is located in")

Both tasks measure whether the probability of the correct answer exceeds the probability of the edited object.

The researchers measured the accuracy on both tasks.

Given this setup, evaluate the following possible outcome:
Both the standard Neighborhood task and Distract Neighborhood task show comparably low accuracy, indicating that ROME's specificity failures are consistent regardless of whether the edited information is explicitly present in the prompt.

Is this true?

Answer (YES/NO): NO